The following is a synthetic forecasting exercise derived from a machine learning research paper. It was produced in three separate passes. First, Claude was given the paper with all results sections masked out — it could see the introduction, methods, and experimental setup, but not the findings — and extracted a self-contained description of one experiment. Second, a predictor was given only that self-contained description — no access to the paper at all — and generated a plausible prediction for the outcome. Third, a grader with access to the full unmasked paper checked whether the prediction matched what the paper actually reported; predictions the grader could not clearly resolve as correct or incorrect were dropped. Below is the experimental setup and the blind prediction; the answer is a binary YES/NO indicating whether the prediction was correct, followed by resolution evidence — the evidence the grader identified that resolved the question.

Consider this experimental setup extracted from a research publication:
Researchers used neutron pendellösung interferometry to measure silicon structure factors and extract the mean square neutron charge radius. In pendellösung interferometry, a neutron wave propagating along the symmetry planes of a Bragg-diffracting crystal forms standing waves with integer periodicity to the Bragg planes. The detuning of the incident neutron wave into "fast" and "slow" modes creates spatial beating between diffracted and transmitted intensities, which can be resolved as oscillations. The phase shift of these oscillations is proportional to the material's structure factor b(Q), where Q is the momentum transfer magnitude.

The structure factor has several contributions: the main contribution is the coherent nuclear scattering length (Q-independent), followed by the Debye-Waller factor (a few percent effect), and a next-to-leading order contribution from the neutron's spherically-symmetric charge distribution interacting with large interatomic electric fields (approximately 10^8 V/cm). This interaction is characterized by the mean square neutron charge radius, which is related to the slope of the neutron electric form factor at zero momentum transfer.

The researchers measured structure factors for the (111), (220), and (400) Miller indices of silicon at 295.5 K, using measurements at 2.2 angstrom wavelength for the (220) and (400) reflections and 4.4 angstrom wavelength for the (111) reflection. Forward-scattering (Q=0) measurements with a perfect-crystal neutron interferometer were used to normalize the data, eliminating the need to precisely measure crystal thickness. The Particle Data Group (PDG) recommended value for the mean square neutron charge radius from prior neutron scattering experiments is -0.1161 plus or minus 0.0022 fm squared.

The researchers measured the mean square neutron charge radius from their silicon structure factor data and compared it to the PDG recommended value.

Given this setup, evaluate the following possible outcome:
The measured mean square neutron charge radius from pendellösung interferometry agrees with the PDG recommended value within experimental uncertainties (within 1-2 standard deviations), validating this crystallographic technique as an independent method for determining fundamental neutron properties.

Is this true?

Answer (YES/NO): YES